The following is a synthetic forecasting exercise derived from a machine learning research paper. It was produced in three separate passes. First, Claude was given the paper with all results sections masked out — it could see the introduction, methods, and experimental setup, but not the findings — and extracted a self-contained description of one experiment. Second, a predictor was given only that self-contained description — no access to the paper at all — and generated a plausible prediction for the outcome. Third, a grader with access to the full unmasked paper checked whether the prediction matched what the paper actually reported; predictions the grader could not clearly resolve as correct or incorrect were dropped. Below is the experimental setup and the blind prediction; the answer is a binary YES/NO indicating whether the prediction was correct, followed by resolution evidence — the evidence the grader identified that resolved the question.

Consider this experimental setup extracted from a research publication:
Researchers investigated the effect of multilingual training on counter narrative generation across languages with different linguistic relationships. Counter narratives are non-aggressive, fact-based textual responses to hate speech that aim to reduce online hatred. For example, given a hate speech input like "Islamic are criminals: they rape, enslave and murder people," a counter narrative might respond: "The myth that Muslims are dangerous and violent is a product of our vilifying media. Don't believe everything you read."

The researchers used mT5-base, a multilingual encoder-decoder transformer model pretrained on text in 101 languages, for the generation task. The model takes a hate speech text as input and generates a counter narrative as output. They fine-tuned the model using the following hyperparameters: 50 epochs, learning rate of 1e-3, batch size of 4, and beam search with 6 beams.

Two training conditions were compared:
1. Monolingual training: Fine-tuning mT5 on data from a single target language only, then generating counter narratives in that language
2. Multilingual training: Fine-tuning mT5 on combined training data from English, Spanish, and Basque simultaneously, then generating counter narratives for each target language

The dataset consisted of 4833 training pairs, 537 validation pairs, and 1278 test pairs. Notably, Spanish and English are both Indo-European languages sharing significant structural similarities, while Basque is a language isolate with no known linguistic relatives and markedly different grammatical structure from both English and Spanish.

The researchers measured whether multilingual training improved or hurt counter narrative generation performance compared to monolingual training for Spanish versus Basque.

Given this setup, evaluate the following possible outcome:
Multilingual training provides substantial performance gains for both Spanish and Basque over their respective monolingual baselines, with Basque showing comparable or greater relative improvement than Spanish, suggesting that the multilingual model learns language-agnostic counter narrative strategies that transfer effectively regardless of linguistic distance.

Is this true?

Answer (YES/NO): NO